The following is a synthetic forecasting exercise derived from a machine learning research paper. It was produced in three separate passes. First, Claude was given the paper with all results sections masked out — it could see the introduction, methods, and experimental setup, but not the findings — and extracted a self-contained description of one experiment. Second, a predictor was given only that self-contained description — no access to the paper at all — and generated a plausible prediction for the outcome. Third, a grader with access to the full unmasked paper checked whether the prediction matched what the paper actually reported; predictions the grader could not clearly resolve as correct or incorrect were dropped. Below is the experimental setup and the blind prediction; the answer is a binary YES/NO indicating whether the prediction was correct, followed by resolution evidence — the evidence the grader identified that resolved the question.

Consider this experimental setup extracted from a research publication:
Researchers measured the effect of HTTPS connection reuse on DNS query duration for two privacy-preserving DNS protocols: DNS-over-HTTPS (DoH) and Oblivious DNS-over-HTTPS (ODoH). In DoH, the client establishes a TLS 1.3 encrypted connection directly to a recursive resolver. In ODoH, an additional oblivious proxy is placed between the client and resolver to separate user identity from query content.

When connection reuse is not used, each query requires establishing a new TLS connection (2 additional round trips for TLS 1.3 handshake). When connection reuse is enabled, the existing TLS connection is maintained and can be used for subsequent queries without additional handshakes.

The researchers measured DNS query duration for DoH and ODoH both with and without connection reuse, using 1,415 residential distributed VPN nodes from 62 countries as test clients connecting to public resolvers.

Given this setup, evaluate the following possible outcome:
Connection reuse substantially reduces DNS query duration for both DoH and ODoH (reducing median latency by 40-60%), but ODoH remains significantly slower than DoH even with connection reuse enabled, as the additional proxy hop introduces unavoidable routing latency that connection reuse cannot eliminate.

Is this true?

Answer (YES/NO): NO